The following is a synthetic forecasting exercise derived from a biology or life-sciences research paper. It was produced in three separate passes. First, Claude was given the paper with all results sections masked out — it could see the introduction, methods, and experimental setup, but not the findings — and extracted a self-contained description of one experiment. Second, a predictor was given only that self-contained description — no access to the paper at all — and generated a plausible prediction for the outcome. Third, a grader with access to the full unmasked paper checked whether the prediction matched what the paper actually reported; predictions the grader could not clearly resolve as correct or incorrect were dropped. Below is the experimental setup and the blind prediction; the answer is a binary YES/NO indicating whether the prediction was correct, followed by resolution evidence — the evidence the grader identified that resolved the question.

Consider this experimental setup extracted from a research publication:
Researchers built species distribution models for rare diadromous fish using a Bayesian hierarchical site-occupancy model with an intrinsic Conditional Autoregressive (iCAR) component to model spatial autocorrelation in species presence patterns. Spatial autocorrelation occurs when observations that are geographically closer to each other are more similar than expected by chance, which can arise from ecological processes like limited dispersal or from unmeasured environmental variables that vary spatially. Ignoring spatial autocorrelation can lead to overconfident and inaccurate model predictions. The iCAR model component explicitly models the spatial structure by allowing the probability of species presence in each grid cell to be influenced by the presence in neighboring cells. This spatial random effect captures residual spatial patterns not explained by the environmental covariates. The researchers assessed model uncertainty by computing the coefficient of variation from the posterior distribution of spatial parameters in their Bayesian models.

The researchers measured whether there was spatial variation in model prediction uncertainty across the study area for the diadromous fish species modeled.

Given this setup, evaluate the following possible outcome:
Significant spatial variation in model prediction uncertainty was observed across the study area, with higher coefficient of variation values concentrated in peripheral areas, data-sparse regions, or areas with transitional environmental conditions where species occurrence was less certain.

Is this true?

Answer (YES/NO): NO